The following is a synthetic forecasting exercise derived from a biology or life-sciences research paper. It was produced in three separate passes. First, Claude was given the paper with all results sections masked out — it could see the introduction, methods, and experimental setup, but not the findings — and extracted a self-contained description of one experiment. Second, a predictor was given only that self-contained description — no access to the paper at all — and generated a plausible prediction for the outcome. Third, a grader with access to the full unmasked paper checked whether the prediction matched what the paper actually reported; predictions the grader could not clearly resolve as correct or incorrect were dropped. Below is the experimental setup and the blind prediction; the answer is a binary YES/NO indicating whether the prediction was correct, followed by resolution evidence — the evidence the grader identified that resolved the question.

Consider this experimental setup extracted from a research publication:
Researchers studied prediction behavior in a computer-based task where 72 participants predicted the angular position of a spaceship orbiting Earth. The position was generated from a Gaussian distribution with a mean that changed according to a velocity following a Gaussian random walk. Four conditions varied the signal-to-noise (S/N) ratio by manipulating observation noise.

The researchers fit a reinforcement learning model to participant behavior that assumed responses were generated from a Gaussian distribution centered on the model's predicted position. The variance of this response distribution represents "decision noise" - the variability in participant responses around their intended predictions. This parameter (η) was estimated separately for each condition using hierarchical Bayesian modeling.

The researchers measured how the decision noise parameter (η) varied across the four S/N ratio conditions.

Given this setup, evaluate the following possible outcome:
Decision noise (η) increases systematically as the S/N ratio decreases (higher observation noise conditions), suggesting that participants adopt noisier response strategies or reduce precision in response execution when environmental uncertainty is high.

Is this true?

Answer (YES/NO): YES